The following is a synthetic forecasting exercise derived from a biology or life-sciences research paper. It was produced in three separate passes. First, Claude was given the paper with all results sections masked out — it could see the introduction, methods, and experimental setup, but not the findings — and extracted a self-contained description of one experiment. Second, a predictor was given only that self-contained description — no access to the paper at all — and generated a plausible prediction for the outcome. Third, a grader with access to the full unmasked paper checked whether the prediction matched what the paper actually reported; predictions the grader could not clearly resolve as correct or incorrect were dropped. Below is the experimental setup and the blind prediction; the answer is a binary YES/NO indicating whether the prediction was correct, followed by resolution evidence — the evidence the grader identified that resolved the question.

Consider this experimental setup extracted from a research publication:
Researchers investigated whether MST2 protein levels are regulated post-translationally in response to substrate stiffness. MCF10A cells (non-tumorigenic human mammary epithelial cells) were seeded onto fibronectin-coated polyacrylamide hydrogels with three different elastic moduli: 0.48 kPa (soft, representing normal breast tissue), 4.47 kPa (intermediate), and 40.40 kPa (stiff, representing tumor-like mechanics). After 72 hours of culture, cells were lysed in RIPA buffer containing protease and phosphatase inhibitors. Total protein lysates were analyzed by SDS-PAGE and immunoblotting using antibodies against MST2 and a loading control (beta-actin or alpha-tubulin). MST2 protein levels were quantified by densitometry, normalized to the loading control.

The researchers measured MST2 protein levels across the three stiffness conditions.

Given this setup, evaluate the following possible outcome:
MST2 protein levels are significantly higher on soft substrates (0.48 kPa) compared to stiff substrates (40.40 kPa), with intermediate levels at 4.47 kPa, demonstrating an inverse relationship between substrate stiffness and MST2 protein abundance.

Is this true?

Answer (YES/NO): YES